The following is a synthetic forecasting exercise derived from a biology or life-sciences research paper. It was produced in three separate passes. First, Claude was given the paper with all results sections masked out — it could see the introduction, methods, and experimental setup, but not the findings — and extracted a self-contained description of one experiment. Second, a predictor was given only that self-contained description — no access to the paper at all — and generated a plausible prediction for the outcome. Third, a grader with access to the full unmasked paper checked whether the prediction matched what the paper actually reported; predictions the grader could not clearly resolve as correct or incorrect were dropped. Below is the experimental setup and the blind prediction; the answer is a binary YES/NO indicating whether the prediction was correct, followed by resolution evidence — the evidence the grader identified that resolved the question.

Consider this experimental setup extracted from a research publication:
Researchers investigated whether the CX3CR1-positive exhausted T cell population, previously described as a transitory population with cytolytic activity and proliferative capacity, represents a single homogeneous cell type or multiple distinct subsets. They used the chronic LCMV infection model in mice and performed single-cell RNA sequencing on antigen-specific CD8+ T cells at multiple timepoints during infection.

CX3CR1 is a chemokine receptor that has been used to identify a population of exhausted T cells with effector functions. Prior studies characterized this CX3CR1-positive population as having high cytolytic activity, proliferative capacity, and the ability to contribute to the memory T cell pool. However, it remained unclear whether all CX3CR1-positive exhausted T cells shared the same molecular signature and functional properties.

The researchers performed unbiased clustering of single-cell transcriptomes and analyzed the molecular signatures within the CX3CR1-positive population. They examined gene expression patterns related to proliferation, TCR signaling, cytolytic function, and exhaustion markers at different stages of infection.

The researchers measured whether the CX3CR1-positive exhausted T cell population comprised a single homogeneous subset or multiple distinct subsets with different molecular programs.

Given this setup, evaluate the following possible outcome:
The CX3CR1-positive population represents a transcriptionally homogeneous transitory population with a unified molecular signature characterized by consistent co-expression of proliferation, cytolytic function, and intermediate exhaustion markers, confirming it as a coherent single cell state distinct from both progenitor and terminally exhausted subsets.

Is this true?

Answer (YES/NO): NO